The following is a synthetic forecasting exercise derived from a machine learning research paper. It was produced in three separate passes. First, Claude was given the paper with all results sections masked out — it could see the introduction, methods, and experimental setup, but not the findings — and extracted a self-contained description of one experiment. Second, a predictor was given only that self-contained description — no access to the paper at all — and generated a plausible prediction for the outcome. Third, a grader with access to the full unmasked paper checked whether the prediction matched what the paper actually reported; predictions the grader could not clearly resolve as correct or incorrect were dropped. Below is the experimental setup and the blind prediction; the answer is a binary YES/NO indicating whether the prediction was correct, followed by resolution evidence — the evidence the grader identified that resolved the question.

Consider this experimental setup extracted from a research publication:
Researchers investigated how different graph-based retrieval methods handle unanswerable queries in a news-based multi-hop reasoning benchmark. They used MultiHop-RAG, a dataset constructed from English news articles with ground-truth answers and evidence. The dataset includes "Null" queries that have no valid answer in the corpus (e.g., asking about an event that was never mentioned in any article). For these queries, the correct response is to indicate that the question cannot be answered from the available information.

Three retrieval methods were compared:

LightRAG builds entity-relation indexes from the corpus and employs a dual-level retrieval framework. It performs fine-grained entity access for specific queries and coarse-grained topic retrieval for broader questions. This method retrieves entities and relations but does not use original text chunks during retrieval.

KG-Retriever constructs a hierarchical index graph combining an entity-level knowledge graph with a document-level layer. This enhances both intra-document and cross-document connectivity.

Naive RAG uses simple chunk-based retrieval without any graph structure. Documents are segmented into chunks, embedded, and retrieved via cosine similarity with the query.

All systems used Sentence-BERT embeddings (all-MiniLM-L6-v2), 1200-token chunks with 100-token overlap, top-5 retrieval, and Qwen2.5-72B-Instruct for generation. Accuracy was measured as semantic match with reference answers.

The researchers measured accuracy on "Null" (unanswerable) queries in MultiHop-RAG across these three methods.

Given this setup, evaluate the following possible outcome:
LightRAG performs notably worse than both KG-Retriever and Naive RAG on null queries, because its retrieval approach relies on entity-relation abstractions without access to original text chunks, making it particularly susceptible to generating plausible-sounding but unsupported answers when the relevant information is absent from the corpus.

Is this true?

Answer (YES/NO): YES